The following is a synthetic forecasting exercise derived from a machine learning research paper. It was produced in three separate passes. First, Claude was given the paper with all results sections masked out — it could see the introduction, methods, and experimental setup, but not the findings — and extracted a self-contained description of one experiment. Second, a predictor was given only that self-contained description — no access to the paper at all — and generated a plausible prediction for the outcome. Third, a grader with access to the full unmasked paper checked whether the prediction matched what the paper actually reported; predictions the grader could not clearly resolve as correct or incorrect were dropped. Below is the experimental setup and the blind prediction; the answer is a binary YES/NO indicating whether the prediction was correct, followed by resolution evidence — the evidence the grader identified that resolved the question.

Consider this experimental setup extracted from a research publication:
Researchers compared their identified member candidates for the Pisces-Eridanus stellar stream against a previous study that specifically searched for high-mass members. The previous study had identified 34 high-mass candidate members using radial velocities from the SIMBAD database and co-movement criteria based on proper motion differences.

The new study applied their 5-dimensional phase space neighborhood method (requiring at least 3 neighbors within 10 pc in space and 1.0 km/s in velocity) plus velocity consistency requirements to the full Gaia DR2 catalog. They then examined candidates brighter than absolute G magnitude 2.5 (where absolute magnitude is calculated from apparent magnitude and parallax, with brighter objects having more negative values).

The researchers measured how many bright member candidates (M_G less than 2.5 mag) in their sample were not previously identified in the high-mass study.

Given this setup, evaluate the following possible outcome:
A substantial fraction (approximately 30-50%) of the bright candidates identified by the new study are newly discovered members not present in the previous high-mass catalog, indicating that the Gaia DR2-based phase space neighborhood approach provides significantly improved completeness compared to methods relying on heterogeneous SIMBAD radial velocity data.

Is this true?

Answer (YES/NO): NO